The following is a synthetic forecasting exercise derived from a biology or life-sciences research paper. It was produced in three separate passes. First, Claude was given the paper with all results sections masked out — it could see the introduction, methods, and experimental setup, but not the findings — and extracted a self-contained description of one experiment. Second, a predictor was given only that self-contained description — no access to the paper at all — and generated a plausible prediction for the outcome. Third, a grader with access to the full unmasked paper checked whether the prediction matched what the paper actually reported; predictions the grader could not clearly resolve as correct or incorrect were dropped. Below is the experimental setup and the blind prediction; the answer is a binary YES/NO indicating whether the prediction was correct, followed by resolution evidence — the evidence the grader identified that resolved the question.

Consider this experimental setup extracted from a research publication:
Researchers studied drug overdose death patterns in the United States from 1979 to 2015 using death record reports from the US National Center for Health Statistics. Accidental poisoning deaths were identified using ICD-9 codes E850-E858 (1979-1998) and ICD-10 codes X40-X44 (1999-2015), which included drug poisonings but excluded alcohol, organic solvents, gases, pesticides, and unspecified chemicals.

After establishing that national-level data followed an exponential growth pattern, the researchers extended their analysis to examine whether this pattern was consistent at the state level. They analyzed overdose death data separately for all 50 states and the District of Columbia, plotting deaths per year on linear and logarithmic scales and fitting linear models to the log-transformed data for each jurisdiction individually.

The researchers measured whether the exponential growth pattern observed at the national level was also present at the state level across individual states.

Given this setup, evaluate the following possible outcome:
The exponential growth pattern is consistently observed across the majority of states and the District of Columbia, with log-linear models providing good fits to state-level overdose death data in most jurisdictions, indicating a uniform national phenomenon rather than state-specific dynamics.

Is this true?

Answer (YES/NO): NO